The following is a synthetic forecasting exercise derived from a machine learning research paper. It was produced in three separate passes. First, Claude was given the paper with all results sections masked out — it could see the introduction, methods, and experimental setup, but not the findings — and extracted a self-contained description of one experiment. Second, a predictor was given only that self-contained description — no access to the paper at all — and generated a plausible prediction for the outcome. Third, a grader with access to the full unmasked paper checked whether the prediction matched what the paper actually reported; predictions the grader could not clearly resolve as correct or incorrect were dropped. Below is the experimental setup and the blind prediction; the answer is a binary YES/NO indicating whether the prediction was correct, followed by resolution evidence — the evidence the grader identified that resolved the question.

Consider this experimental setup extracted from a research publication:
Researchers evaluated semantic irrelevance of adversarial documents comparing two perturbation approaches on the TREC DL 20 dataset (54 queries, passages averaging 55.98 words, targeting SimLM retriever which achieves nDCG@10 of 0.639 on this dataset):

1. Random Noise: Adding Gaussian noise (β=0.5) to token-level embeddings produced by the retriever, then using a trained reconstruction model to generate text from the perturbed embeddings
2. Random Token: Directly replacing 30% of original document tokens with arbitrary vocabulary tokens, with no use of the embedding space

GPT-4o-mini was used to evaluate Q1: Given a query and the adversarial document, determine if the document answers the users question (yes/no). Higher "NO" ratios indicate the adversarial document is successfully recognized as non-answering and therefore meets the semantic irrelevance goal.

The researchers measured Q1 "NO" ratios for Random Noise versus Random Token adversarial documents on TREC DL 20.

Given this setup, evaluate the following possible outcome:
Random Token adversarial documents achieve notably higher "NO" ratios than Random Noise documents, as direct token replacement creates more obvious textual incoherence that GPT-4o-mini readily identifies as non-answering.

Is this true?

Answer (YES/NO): NO